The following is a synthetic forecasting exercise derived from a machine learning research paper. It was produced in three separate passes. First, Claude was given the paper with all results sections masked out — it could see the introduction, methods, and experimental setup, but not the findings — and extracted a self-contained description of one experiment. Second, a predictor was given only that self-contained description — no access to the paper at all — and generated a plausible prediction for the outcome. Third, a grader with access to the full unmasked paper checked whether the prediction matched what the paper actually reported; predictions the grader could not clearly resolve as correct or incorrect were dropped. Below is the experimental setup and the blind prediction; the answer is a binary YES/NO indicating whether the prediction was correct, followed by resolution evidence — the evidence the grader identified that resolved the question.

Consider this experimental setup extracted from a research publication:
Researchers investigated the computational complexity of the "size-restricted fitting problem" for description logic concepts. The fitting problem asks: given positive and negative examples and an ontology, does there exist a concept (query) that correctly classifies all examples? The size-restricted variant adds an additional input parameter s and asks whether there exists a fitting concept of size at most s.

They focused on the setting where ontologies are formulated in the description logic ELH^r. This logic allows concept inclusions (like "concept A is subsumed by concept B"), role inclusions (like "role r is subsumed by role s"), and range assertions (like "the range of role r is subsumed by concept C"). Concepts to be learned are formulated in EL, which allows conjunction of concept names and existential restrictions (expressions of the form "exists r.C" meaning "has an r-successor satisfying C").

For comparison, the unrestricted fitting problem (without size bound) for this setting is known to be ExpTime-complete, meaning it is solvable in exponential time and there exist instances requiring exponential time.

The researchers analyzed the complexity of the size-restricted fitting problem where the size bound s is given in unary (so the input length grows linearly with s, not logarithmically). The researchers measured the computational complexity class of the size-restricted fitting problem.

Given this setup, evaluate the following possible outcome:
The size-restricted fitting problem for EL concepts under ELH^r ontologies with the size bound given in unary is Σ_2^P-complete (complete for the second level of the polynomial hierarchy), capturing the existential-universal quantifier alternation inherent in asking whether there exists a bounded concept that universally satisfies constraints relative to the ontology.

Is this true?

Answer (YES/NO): NO